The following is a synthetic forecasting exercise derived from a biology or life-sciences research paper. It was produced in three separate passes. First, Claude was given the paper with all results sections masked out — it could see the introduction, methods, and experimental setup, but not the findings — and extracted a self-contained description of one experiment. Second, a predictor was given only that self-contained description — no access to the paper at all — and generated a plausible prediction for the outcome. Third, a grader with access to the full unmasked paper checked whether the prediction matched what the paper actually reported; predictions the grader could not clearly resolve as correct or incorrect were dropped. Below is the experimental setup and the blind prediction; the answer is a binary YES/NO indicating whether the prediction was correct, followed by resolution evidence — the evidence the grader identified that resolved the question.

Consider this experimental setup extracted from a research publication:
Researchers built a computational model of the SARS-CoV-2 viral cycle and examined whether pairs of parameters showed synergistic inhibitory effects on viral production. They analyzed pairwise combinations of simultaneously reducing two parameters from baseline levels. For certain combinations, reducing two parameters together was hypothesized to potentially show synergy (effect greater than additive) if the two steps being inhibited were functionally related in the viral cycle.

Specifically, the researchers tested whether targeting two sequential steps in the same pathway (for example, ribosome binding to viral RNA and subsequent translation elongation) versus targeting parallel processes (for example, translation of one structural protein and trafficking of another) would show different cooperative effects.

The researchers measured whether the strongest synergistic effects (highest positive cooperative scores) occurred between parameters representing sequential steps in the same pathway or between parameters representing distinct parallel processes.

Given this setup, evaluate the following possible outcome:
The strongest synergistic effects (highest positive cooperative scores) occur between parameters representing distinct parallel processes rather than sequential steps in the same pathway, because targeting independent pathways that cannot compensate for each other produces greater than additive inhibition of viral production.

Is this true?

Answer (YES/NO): NO